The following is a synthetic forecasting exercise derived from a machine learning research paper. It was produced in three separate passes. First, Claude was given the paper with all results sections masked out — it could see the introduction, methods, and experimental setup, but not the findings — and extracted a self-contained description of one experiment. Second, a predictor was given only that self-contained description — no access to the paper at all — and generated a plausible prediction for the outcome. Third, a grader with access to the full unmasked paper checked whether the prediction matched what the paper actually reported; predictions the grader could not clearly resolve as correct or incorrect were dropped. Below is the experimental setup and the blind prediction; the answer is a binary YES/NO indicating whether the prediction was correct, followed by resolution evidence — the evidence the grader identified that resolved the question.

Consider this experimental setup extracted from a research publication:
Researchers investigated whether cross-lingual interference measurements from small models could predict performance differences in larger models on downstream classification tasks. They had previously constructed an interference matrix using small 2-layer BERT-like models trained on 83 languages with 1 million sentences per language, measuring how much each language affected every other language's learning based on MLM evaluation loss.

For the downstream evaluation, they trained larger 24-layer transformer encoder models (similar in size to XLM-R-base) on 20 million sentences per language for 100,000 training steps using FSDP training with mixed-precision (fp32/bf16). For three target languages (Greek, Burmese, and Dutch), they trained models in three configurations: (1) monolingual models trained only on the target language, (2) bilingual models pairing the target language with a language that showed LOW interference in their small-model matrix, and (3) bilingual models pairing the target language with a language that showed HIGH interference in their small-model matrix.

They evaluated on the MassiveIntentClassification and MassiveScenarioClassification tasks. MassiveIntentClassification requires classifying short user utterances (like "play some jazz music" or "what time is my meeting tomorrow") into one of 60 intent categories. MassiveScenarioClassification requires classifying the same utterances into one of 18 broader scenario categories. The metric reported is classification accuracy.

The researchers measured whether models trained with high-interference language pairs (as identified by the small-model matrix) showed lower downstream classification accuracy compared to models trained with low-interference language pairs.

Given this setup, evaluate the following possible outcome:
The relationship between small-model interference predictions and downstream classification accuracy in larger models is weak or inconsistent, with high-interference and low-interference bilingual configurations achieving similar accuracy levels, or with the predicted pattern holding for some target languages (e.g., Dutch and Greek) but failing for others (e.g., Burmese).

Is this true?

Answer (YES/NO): NO